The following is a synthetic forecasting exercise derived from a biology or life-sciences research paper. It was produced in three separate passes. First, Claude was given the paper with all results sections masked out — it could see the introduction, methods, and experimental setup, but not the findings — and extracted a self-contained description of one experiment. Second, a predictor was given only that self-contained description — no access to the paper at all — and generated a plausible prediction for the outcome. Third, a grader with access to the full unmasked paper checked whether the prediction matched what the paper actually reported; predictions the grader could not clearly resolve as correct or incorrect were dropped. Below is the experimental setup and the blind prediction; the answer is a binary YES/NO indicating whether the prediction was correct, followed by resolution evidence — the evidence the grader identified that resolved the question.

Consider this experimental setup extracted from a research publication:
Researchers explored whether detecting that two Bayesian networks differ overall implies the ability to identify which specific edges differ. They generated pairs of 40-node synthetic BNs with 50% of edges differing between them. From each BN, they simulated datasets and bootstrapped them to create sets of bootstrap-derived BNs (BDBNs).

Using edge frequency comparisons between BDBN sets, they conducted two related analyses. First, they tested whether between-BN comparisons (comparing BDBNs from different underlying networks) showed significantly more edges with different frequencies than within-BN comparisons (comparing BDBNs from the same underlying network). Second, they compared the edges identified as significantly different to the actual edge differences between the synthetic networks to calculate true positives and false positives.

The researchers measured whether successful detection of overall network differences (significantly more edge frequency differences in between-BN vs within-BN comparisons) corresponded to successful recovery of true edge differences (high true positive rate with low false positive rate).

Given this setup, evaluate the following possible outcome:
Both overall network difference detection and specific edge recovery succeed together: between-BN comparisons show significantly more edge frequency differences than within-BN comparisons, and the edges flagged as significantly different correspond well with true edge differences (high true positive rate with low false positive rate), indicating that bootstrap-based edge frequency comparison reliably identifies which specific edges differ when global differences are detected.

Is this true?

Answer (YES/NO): NO